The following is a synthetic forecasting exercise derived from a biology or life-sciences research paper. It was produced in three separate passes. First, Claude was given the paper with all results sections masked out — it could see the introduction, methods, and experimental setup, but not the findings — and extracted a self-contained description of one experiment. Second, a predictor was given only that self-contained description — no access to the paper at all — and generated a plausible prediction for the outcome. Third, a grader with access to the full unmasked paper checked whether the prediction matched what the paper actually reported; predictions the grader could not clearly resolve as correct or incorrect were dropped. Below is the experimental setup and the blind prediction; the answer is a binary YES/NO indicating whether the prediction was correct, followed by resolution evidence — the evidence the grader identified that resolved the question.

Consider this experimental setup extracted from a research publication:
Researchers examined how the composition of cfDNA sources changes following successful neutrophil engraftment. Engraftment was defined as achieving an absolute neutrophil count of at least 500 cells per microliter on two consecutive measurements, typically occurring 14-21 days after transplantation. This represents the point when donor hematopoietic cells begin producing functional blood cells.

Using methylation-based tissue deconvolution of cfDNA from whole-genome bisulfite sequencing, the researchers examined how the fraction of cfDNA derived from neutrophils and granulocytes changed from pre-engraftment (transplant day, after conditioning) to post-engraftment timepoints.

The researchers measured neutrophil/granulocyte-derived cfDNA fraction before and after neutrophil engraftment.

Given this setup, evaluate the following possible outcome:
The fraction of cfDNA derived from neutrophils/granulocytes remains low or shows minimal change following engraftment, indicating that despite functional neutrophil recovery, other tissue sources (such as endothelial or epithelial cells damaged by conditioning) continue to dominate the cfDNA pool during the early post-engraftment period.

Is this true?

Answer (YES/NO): NO